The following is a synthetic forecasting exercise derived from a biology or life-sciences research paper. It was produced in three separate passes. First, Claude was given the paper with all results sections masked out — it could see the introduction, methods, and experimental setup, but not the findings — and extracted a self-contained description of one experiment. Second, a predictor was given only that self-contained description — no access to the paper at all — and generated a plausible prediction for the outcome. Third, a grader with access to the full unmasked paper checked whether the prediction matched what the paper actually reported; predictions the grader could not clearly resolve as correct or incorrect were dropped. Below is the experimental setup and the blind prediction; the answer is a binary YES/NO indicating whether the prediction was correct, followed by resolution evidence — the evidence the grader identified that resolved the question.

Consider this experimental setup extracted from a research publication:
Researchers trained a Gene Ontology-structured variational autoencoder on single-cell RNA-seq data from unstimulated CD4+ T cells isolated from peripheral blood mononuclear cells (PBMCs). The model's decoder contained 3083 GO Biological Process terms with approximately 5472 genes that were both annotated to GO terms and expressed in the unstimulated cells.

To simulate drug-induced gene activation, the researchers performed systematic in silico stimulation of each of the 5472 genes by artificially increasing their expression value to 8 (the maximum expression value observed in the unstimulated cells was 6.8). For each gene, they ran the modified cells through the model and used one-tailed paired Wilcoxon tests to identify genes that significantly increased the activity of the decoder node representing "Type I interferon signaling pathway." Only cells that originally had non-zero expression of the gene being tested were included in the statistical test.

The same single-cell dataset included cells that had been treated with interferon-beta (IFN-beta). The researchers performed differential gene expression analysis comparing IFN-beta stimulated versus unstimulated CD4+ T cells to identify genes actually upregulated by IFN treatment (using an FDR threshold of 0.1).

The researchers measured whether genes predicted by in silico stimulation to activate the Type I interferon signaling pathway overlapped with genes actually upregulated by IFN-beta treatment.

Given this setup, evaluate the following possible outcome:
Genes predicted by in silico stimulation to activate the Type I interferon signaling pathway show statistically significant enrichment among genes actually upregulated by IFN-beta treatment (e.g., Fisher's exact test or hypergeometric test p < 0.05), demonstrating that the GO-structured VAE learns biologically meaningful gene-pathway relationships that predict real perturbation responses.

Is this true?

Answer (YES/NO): YES